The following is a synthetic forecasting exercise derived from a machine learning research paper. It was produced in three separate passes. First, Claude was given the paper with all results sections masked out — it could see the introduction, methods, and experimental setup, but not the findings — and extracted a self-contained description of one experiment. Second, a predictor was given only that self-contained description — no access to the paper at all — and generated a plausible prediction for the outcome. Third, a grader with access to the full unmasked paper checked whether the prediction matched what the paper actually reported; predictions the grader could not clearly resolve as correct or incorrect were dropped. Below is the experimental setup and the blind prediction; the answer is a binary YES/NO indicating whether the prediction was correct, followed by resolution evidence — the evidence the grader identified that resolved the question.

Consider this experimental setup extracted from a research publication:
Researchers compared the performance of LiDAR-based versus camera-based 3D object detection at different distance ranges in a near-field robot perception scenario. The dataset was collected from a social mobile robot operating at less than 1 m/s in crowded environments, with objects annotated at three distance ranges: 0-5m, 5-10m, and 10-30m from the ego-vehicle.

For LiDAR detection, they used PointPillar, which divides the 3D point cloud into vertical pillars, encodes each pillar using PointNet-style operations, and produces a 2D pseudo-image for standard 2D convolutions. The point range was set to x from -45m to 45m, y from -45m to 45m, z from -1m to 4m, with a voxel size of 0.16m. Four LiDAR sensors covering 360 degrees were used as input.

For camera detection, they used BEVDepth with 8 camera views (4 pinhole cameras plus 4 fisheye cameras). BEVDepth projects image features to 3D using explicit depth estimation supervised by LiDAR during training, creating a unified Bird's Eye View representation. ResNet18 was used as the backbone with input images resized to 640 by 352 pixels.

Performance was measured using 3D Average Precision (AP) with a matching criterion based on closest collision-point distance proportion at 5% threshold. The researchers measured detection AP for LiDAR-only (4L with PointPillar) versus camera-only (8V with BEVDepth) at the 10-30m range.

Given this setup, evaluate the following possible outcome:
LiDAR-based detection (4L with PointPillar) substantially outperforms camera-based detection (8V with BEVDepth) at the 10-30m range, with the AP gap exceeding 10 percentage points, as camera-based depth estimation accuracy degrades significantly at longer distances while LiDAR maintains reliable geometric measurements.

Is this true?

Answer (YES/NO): YES